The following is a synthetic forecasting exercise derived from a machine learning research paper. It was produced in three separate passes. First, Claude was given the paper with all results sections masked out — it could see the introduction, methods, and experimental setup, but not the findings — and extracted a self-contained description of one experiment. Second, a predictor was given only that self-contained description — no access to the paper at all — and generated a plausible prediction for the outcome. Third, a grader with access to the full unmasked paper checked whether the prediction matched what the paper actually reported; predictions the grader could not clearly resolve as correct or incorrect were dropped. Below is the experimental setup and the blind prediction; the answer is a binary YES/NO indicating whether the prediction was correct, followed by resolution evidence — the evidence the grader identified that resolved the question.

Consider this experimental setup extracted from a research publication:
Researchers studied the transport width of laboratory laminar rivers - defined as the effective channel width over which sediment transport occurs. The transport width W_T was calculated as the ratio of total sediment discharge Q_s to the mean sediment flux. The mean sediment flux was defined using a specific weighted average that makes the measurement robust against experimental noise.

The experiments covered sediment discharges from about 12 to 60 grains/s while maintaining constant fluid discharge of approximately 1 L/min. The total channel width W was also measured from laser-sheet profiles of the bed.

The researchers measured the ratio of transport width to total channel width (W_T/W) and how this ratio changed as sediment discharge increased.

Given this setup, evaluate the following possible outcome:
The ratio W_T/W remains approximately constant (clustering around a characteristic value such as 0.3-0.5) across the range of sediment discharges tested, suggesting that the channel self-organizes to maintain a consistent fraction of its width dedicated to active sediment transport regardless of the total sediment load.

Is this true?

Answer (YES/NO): NO